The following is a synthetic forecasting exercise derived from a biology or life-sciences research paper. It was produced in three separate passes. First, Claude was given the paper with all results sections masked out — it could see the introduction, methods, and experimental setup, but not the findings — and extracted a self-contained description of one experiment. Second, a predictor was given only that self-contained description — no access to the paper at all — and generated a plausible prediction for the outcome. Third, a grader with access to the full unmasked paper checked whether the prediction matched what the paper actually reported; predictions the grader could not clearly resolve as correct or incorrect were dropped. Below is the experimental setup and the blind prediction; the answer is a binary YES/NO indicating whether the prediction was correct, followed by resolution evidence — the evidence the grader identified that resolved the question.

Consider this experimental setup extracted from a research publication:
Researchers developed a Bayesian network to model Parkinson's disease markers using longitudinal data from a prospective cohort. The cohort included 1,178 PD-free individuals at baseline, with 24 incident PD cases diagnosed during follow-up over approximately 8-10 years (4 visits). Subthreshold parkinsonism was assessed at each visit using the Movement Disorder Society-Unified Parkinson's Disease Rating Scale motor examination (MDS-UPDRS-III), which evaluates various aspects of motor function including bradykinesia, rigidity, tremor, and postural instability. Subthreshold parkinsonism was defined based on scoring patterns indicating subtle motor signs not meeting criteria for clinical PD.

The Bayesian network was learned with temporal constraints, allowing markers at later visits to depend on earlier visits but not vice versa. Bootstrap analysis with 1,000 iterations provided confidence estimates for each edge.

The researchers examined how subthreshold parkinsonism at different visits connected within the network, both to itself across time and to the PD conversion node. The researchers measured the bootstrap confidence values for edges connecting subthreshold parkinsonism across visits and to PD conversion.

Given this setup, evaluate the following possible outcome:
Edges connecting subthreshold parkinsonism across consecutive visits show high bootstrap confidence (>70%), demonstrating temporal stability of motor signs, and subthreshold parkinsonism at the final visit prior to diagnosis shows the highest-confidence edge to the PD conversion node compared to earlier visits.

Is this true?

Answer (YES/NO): NO